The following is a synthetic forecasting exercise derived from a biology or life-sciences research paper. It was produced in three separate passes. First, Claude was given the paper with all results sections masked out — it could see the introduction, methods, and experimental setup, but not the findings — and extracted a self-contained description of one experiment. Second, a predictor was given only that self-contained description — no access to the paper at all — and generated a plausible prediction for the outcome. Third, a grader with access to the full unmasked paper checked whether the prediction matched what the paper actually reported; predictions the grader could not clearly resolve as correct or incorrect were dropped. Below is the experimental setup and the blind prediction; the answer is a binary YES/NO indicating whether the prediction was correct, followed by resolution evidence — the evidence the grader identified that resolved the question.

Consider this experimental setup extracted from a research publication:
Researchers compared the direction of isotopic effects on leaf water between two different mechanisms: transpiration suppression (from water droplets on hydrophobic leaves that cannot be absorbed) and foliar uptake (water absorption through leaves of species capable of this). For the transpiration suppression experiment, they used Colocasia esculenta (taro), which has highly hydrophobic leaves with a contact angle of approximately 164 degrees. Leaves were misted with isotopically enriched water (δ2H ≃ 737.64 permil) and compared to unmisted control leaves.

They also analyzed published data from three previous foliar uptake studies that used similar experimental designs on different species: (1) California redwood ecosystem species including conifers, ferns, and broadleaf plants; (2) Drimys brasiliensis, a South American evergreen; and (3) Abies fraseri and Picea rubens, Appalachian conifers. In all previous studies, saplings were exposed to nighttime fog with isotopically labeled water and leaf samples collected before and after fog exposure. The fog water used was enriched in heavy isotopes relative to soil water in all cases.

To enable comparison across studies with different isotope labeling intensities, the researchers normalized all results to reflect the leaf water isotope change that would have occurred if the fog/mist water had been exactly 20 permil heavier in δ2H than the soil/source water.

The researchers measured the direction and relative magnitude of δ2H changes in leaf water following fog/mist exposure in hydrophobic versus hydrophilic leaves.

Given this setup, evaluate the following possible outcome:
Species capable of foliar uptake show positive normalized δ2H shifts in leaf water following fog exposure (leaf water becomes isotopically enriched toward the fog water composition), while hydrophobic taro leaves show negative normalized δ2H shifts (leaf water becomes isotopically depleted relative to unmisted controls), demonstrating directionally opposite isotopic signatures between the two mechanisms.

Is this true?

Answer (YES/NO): YES